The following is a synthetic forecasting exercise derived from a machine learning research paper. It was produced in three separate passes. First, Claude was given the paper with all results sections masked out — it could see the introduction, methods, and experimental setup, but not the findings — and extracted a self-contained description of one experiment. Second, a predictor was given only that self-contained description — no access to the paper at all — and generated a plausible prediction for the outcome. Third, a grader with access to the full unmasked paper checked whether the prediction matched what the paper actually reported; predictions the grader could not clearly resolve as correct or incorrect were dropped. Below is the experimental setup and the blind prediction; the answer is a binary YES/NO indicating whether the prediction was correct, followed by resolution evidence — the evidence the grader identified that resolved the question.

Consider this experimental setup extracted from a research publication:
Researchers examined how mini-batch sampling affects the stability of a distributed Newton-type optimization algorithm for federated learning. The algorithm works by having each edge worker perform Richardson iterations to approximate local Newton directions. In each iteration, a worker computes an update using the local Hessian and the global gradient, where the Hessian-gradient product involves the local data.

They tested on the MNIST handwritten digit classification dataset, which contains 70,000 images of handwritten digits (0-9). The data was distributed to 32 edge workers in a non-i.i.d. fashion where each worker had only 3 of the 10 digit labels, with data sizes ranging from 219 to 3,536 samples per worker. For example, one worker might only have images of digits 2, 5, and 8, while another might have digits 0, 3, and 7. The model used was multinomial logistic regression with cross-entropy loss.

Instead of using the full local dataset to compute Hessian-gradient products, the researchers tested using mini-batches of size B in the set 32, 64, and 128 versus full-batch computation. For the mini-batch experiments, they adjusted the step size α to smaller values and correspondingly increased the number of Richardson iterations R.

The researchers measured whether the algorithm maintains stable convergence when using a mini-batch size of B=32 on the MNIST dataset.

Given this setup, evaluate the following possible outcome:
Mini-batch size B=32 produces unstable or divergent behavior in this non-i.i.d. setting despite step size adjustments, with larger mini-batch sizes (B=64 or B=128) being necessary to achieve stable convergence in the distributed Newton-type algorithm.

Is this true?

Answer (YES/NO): YES